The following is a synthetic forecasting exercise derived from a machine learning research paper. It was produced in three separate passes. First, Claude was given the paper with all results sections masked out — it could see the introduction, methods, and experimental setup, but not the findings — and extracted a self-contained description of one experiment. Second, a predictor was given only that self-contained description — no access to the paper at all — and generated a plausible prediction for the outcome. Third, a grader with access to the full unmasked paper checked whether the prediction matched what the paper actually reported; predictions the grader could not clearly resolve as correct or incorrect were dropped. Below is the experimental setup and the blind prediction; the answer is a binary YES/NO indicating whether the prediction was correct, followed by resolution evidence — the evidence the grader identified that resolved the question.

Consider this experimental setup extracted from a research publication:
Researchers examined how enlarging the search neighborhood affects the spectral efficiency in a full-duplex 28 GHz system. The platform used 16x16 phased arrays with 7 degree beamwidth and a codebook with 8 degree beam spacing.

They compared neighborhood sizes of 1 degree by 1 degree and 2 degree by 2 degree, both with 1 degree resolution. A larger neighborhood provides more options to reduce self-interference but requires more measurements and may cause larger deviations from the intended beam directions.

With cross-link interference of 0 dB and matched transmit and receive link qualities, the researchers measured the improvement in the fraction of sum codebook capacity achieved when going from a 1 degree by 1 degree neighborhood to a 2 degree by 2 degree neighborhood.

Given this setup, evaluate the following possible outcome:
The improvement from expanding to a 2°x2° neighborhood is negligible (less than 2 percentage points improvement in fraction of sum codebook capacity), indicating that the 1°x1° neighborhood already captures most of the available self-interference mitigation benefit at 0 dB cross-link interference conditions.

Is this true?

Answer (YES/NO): NO